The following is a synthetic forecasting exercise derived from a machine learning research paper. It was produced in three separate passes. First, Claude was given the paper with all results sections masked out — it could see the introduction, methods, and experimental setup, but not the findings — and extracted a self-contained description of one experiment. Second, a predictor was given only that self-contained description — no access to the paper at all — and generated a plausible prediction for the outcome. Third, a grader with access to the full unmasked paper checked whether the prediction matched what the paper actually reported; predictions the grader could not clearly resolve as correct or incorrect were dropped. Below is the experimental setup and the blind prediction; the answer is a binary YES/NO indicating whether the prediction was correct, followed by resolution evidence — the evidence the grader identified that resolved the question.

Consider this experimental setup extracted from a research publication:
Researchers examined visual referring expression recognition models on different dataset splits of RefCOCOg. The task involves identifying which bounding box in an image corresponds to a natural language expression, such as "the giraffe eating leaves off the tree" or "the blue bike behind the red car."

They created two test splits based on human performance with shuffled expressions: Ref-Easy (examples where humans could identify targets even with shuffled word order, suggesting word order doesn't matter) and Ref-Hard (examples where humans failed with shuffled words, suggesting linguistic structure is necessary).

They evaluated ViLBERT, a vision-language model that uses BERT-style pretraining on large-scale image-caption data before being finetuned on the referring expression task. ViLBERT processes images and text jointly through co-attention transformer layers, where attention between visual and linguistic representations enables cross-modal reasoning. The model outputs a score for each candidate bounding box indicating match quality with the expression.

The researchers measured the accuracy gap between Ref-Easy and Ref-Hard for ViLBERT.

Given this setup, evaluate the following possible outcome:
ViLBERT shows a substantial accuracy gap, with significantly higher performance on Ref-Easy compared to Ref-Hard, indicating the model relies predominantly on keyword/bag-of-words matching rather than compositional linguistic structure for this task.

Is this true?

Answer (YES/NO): YES